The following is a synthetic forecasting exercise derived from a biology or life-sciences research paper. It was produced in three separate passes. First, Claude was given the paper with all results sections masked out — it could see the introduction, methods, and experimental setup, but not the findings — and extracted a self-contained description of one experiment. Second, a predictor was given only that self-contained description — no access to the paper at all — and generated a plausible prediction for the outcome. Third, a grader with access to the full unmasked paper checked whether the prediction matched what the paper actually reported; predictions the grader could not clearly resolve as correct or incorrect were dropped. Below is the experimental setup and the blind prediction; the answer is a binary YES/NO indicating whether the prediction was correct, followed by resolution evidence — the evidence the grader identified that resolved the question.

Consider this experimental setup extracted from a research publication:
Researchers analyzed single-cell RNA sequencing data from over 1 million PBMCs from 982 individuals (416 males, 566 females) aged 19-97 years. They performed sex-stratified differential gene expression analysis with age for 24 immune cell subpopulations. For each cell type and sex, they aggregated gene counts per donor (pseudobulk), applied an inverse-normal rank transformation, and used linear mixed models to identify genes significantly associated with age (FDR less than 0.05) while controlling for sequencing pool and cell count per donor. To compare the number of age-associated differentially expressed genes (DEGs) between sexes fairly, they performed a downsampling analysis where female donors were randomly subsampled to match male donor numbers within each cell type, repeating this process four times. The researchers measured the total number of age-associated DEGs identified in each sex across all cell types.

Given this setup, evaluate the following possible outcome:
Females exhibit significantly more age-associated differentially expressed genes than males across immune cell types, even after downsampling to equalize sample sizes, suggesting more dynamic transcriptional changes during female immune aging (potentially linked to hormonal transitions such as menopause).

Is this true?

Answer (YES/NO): YES